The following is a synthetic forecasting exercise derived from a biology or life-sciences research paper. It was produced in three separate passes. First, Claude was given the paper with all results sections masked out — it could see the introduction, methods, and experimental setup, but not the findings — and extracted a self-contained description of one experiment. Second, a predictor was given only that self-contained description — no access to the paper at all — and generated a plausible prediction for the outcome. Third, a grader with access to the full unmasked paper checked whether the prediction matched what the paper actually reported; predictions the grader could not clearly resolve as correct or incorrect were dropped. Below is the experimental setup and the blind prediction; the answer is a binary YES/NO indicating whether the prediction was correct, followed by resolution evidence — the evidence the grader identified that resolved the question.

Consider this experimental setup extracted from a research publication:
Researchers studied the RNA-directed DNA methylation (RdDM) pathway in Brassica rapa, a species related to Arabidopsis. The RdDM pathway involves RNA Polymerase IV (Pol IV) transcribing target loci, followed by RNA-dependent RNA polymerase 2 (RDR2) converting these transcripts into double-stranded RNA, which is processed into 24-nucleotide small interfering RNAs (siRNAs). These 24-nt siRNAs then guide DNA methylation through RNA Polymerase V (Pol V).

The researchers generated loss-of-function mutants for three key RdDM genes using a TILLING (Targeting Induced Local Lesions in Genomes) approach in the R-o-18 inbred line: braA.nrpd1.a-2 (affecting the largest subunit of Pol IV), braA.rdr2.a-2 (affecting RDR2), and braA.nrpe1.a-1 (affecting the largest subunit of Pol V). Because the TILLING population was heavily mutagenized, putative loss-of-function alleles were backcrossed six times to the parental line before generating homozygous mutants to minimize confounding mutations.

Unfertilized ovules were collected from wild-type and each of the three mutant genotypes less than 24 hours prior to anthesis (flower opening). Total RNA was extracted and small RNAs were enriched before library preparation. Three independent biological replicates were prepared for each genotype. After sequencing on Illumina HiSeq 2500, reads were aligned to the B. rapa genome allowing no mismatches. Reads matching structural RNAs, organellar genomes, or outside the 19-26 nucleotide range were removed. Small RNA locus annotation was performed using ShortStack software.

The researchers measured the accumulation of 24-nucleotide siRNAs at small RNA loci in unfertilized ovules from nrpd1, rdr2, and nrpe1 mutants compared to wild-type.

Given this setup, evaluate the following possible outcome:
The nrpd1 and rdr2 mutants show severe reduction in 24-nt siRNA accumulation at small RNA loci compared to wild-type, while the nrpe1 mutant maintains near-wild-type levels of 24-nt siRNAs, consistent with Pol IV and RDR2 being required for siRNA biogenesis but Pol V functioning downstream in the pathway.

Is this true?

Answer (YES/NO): NO